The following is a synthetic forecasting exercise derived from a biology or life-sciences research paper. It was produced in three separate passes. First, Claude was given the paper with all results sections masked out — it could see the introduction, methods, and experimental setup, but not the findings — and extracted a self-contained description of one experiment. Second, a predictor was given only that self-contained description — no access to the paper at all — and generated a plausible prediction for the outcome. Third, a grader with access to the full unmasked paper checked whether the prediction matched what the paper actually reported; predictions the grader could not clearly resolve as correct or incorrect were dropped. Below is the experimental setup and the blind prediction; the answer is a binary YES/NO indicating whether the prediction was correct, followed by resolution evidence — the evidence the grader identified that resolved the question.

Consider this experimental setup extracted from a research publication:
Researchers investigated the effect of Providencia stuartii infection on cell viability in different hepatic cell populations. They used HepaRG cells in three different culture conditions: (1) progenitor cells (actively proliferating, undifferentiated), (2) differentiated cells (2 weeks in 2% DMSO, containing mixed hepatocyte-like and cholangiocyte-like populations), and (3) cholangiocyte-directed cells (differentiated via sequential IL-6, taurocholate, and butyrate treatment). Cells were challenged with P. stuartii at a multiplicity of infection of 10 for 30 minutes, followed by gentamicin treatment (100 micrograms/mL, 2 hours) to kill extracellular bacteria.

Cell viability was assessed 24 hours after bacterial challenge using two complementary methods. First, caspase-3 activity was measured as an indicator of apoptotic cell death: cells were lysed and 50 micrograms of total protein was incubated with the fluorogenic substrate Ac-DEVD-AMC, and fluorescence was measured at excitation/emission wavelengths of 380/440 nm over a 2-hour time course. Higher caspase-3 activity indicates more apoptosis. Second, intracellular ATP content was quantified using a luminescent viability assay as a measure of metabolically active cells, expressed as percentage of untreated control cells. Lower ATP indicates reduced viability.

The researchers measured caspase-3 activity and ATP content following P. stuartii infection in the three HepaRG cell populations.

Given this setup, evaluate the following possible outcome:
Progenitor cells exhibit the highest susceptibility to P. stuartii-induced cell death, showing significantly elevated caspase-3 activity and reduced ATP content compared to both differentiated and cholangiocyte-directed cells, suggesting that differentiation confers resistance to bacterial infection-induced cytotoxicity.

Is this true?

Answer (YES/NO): NO